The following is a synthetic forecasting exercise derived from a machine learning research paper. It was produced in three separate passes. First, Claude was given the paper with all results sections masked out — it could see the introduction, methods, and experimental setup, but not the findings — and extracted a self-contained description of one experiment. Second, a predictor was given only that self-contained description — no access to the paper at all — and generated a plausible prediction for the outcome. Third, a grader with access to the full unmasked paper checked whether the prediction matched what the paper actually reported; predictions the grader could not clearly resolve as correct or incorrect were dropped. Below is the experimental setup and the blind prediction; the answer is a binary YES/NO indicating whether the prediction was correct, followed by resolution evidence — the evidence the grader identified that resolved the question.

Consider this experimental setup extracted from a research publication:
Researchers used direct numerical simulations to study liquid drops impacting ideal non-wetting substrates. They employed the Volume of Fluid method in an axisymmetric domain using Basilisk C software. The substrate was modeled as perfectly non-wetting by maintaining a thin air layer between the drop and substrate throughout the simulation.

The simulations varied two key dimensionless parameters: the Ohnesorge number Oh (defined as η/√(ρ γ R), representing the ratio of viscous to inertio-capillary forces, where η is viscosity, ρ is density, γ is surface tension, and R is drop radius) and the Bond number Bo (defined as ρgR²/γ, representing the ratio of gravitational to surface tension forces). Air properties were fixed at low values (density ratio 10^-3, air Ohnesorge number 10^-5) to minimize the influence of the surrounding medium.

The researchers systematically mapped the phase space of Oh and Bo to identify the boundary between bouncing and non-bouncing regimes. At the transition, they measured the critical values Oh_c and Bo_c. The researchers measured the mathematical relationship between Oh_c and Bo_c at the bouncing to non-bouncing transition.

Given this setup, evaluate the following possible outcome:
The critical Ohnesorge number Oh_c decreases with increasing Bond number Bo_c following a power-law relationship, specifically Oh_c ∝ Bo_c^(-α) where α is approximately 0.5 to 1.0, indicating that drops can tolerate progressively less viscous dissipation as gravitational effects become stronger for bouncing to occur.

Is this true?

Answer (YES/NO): NO